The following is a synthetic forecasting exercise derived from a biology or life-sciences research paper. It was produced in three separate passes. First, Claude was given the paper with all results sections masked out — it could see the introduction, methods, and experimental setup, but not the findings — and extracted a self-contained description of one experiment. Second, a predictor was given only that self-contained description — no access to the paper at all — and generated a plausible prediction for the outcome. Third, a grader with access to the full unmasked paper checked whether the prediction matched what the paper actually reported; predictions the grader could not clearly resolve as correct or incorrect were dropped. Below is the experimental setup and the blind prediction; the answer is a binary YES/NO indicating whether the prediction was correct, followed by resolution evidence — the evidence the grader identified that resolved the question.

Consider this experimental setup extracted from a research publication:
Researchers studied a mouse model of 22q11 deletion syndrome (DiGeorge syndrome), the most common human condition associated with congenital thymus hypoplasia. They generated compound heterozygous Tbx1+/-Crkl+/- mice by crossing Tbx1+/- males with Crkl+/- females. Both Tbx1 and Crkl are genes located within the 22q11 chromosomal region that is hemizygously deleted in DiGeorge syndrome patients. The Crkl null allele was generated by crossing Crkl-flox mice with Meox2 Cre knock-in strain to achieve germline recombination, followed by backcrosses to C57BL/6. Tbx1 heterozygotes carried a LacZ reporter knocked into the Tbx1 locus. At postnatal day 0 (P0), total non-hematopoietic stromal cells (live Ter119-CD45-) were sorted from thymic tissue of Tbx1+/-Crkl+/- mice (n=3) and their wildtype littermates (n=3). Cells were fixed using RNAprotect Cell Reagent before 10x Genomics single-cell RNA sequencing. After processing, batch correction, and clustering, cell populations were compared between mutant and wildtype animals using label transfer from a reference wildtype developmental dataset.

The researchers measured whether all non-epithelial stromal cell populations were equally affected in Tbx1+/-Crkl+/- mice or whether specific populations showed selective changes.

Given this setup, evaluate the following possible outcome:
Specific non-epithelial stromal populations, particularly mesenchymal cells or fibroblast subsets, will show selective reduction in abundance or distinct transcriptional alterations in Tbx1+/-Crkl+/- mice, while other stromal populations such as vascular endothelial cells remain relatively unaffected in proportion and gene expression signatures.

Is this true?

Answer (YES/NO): YES